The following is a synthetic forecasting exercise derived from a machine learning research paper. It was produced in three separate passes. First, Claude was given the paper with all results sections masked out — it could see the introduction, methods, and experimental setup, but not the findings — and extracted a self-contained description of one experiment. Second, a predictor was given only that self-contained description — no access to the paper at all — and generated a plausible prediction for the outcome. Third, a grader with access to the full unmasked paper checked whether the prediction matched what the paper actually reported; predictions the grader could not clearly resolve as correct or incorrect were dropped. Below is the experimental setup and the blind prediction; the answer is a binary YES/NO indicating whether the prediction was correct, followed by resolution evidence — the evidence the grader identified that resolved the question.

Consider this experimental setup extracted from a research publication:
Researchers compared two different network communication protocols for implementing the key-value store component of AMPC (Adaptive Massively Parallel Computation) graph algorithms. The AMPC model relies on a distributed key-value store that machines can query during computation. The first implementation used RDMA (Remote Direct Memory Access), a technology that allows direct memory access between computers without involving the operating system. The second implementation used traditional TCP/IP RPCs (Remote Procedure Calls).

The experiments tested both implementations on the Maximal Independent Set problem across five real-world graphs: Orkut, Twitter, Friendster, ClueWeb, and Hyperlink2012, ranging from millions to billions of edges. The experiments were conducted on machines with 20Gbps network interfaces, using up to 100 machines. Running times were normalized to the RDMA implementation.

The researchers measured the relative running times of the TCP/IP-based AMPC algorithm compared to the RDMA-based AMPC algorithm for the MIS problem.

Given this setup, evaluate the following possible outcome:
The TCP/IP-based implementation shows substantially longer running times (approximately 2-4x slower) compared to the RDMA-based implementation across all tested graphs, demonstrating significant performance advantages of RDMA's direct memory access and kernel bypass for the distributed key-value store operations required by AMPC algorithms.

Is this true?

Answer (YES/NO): NO